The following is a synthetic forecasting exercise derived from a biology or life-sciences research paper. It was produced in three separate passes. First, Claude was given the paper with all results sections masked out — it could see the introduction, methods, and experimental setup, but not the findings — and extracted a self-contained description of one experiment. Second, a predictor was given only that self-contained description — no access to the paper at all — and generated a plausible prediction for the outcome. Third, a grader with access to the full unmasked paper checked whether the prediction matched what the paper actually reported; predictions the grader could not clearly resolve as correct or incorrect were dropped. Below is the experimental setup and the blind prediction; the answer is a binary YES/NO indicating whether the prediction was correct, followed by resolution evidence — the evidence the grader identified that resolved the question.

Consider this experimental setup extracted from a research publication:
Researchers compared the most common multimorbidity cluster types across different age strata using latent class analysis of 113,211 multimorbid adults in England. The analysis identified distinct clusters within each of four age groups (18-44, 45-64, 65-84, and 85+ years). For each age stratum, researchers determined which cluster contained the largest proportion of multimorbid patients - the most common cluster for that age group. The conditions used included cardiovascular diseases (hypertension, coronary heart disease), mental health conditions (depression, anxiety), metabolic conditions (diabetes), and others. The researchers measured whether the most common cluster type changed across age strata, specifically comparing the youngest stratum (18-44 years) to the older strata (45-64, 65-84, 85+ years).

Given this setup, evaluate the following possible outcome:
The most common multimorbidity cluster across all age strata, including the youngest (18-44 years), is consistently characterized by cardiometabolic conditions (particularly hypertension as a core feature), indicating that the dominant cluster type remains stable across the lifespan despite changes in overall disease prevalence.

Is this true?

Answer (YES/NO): NO